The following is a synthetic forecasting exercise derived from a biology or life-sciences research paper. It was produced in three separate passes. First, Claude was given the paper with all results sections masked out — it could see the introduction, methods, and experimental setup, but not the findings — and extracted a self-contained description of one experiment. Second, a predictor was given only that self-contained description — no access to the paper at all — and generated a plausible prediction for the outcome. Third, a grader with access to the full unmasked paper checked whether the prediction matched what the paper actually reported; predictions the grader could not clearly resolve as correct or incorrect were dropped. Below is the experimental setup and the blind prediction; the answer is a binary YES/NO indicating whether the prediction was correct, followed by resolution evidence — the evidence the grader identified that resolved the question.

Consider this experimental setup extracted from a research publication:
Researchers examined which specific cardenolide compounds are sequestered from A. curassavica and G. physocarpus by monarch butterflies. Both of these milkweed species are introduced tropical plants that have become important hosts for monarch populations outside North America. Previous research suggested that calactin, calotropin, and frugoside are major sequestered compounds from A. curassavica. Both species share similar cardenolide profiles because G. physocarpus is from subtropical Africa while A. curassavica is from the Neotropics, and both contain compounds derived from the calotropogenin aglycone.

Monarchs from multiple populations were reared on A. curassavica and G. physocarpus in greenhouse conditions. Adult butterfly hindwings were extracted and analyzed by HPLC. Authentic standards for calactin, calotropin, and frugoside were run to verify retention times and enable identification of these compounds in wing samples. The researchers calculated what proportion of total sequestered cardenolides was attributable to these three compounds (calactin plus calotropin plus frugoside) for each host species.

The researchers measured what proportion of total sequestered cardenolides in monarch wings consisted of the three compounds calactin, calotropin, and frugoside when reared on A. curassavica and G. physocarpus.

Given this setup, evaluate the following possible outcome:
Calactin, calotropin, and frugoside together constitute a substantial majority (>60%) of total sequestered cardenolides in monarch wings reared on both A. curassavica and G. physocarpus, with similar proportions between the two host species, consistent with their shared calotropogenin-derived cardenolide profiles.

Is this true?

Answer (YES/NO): NO